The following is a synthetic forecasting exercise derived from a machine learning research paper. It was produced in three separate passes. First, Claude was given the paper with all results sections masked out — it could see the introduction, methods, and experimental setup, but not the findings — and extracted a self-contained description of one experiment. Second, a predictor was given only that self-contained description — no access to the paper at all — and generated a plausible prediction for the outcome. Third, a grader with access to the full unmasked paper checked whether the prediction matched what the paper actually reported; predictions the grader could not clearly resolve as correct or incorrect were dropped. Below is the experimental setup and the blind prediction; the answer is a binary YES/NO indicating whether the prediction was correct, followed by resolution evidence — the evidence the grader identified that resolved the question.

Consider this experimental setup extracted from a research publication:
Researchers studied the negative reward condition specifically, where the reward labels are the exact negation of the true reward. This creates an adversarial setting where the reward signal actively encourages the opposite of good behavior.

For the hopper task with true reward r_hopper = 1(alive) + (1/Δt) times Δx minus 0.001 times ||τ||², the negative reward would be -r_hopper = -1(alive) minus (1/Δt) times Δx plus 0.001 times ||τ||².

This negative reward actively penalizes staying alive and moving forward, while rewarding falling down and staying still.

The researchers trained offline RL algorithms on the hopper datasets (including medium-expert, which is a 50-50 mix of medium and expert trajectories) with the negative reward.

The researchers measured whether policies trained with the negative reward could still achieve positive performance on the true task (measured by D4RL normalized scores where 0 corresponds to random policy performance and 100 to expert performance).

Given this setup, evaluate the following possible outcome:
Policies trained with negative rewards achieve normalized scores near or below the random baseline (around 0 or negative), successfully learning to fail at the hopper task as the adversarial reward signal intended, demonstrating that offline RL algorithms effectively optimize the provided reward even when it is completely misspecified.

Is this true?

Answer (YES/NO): NO